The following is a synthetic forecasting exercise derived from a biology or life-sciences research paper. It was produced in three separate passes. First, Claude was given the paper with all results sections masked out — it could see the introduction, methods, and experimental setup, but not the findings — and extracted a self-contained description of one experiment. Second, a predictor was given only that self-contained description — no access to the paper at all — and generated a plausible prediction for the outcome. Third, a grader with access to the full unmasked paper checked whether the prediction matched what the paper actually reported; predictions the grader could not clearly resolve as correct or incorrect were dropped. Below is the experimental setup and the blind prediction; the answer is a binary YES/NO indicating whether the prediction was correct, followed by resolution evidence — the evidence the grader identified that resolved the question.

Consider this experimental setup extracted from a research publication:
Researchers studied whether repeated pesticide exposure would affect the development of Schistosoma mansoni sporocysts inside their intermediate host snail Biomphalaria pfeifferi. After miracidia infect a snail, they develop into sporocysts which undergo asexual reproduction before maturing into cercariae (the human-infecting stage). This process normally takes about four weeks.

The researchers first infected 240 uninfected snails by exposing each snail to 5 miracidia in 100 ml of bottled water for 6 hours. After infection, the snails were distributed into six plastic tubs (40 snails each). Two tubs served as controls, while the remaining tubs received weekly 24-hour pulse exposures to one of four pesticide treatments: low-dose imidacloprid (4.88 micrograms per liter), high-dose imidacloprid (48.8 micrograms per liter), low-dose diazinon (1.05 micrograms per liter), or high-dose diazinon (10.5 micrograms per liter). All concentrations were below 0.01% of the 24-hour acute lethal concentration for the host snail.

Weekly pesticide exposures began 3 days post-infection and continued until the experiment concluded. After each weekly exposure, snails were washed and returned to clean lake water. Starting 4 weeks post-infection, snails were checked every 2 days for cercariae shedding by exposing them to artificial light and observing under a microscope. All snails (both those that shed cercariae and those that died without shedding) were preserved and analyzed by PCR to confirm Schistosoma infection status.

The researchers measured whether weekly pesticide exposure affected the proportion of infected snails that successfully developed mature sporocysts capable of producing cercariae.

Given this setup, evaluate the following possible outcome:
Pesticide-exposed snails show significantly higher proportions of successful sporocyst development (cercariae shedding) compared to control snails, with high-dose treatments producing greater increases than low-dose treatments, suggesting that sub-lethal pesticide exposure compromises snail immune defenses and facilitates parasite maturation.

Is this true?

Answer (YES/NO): NO